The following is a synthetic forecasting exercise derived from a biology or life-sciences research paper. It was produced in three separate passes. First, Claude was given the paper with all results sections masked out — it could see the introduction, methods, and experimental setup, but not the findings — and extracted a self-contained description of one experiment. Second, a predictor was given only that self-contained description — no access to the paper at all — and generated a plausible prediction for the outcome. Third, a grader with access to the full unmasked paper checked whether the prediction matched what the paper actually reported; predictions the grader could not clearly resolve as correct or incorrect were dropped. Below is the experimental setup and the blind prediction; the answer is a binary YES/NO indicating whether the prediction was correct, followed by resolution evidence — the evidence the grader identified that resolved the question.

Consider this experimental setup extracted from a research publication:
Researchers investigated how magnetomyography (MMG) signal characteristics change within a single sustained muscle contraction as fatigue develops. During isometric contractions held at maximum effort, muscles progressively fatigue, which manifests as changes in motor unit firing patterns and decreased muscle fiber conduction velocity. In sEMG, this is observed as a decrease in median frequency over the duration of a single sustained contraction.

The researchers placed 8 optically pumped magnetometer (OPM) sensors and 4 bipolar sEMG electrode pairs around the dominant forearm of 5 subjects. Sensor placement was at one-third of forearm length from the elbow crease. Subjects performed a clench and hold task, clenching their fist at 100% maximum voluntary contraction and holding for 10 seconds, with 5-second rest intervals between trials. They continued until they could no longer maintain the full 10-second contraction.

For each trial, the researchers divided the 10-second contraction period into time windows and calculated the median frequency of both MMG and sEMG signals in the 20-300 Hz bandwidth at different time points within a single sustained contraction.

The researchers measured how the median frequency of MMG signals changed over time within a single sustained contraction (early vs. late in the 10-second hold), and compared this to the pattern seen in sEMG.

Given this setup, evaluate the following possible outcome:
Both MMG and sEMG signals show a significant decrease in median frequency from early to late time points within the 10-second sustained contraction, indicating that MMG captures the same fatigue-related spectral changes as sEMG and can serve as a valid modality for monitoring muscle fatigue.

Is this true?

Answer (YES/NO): YES